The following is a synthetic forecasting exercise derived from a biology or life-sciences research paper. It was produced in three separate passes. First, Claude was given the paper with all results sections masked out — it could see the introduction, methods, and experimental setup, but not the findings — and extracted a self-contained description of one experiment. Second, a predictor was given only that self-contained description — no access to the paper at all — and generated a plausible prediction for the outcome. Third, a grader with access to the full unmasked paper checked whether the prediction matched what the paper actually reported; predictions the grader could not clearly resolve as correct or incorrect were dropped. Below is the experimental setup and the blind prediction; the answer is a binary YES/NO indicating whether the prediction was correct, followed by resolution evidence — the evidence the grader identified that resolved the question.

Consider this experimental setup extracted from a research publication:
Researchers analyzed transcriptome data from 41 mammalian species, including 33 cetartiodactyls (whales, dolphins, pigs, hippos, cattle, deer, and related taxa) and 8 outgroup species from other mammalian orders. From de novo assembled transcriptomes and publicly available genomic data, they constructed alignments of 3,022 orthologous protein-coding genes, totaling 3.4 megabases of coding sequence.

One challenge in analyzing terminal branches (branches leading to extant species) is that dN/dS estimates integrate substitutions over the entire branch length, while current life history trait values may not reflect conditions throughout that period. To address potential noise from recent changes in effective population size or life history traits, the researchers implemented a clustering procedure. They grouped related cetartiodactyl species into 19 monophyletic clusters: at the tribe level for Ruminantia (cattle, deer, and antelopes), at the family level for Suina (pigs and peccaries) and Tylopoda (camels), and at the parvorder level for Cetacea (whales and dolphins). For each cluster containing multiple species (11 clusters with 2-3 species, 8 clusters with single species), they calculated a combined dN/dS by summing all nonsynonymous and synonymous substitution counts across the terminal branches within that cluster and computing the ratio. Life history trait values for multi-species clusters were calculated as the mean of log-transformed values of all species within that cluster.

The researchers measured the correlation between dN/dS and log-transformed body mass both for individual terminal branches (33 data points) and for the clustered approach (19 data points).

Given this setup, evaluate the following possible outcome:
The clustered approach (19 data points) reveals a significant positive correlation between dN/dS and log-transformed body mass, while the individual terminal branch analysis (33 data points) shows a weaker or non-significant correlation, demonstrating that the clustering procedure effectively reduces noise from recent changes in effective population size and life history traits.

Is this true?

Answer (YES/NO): NO